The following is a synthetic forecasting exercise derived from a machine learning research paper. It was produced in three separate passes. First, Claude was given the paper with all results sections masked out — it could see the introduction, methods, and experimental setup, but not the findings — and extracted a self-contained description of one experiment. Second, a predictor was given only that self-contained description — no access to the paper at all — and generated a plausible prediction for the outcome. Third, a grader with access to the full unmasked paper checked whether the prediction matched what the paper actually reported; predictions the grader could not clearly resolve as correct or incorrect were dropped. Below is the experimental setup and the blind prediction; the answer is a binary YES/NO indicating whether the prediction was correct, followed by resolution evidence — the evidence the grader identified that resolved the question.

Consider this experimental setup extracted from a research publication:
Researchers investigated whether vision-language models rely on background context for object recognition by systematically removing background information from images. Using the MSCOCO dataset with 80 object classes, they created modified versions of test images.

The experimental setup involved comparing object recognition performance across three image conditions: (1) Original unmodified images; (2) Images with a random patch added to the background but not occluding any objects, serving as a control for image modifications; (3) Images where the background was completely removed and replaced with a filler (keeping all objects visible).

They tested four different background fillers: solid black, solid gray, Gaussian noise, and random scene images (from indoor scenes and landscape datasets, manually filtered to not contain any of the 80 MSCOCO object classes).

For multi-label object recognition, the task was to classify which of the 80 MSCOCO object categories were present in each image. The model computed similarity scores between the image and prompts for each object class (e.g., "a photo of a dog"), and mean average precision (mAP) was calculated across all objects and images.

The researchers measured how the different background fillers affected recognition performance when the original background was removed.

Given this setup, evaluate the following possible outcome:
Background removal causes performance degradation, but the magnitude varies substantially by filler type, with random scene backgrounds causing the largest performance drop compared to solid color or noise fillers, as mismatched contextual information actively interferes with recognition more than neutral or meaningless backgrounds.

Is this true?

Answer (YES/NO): NO